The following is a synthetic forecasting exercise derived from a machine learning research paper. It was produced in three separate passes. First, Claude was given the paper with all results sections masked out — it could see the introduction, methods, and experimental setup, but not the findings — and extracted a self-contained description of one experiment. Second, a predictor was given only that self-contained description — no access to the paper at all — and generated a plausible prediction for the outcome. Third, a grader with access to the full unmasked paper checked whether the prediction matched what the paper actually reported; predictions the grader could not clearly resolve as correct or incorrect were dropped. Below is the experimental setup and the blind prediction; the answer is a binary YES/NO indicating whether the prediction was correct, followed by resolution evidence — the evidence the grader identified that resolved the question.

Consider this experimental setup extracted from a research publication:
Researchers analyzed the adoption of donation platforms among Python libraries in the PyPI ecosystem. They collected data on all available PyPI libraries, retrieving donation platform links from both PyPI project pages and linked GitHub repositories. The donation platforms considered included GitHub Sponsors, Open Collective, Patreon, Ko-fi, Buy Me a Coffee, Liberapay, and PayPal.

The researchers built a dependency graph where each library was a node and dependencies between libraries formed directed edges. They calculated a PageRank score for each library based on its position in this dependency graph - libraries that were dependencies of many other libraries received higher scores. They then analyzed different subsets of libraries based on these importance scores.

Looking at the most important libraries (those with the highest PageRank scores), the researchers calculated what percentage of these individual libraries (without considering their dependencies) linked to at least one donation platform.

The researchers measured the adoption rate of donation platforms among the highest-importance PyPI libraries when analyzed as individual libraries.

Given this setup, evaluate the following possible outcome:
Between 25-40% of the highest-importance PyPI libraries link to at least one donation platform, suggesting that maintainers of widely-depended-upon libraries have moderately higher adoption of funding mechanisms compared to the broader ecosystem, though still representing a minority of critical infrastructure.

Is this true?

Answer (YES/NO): NO